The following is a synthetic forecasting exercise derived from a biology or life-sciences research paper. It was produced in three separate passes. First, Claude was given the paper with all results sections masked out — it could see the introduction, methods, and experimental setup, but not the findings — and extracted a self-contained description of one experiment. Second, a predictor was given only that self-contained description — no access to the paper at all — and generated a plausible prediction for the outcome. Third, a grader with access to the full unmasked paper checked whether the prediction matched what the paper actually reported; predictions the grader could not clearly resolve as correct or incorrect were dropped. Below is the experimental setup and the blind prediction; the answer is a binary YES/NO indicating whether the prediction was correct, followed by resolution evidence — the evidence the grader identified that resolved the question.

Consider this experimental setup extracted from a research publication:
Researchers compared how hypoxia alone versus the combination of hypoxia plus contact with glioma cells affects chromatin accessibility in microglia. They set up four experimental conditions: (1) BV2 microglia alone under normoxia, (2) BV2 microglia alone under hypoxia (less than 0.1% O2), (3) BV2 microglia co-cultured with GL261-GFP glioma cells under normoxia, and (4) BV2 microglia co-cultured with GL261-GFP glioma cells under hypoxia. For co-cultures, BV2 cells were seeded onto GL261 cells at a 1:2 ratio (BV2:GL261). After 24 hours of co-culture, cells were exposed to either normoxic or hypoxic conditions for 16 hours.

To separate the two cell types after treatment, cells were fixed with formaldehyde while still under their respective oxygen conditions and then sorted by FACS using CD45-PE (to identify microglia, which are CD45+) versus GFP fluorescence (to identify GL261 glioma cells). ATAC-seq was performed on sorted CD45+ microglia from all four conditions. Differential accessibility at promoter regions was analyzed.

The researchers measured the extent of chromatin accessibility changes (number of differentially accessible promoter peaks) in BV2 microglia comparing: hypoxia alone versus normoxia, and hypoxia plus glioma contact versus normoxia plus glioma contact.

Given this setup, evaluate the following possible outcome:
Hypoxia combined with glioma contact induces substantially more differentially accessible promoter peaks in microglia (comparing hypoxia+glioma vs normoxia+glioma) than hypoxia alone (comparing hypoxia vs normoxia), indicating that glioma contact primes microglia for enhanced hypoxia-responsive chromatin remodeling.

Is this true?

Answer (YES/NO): YES